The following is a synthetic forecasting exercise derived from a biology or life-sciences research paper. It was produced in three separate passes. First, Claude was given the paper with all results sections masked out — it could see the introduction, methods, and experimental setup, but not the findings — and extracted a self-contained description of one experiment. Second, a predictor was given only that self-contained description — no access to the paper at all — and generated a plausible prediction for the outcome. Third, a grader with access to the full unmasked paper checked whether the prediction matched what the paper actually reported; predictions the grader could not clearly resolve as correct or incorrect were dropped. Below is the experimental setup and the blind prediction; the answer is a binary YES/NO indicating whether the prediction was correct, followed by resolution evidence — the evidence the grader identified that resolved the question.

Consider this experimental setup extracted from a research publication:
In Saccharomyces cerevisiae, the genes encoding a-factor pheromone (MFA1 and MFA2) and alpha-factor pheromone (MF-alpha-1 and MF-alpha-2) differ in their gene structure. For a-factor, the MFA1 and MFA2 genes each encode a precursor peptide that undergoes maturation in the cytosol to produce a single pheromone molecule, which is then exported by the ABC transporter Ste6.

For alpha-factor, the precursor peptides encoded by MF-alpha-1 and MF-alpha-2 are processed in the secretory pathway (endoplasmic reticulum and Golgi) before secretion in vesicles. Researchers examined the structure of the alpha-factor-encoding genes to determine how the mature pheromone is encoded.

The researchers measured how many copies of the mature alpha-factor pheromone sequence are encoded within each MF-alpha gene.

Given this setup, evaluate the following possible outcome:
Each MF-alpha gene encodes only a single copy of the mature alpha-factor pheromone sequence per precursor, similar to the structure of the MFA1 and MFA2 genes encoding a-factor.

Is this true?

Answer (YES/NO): NO